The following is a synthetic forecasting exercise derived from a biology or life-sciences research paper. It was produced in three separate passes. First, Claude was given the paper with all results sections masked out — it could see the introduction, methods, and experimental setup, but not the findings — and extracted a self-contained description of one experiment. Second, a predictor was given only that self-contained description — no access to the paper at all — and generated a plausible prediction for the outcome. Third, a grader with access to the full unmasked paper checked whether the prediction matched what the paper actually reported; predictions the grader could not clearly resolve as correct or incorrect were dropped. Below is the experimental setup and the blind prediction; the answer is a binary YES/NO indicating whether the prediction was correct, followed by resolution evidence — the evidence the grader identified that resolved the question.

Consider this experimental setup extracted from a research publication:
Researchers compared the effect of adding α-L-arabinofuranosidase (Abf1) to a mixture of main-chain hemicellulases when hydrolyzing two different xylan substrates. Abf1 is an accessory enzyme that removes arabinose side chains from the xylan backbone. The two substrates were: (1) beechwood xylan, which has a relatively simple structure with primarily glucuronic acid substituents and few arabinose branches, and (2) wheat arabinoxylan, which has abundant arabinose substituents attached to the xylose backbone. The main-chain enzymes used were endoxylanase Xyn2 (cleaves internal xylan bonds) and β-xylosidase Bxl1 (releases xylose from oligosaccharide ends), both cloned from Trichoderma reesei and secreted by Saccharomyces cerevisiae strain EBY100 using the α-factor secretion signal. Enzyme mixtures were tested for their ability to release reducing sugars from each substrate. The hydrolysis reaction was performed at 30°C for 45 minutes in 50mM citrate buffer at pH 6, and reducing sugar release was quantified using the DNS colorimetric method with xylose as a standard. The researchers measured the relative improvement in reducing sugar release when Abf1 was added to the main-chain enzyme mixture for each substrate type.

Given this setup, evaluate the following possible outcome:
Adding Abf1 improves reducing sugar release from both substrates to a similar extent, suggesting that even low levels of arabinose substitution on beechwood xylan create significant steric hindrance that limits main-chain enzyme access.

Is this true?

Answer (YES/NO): NO